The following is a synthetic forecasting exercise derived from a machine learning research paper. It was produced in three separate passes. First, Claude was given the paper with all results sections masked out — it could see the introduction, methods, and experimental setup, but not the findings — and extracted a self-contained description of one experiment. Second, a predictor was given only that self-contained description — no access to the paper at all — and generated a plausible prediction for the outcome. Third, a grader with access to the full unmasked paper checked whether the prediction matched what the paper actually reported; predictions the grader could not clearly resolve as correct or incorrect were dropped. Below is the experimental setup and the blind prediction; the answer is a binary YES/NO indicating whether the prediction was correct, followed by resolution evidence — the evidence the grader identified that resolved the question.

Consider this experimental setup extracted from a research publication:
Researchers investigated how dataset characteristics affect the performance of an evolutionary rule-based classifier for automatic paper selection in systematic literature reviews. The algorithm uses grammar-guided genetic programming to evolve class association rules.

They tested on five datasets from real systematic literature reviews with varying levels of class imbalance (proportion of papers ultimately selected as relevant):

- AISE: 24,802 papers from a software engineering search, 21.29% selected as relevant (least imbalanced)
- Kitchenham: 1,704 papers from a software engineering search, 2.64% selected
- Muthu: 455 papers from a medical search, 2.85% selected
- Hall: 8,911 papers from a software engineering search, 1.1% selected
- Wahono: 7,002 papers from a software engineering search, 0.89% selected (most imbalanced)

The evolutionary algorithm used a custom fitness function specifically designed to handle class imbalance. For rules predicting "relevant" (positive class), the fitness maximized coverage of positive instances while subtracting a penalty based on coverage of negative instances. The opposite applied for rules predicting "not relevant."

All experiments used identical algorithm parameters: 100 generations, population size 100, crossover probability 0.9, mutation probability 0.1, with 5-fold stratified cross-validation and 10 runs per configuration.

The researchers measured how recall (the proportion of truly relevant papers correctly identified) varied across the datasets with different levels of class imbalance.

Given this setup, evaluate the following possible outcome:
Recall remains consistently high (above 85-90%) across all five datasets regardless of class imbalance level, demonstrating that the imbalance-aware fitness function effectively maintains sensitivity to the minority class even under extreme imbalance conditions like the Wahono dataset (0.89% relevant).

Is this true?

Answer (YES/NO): NO